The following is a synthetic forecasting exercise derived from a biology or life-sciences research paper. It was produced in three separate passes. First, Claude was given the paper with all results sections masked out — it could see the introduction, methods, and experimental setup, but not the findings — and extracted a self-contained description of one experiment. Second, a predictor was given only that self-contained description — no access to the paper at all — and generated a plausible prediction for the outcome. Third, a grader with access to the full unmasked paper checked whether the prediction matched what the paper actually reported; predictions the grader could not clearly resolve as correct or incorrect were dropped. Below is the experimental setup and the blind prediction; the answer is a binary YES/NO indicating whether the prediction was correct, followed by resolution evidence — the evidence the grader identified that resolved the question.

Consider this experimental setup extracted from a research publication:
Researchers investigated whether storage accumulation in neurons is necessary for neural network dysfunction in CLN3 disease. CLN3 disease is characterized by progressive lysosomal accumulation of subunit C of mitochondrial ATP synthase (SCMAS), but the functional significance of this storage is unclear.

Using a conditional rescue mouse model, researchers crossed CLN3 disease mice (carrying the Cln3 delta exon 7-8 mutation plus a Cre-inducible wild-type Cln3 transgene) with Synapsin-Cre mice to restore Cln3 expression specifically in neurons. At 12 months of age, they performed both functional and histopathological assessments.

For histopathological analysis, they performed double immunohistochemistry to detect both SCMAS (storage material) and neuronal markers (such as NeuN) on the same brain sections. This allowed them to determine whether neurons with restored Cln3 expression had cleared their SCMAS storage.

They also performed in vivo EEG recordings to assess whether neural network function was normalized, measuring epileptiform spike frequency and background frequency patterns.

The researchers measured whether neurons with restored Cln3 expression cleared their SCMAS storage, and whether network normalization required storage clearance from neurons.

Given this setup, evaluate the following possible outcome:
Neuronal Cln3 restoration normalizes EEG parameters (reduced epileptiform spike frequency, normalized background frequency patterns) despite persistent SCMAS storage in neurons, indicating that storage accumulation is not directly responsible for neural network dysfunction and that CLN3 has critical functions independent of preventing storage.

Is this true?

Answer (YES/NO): YES